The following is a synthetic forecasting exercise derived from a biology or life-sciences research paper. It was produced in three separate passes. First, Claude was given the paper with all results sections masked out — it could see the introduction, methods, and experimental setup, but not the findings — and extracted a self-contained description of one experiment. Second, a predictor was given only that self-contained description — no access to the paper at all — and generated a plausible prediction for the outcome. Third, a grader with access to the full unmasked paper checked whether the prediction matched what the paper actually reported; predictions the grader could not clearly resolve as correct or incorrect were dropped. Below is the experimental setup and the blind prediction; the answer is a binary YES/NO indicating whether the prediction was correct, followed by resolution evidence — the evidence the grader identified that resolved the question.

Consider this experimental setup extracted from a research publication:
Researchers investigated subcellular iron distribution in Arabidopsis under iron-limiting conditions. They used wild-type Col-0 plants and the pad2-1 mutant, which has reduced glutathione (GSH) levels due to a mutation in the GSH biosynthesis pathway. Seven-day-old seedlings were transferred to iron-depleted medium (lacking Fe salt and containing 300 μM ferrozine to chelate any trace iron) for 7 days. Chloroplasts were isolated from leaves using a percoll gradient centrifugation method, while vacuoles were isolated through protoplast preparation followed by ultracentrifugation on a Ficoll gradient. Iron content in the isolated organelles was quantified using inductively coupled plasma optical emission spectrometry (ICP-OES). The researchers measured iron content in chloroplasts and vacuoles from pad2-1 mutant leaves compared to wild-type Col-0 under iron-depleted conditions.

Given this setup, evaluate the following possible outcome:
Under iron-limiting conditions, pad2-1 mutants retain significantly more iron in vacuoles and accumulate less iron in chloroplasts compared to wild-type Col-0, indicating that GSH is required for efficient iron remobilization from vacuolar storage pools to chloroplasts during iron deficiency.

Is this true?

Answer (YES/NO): YES